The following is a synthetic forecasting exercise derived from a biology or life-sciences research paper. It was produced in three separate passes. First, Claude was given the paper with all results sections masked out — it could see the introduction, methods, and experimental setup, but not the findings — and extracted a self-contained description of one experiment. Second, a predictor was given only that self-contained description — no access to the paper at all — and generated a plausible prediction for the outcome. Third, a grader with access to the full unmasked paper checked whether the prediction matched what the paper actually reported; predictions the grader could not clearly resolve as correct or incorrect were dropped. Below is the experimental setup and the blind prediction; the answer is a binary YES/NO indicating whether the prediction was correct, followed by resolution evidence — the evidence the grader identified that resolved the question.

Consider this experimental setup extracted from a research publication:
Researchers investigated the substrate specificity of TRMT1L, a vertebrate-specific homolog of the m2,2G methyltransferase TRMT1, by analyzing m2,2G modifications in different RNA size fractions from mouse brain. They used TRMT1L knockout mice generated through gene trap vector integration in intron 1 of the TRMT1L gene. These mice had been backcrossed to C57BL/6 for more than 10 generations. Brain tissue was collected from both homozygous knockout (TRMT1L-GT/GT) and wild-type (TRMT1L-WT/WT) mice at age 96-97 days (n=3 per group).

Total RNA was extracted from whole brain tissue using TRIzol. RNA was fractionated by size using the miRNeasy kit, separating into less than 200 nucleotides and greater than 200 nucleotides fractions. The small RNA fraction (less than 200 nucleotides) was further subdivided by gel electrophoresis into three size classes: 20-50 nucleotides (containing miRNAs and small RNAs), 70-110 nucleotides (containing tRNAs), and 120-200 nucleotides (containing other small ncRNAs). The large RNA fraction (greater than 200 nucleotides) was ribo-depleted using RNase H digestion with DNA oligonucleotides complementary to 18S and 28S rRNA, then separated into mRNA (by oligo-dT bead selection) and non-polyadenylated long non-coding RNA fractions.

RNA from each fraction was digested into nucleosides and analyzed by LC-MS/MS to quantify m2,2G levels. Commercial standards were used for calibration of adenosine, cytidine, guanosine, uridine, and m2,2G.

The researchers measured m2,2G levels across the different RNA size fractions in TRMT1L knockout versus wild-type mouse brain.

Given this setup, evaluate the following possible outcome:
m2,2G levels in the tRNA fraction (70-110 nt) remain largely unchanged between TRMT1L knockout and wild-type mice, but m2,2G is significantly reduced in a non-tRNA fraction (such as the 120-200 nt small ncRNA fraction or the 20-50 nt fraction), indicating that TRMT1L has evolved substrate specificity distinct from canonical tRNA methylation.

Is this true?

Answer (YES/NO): NO